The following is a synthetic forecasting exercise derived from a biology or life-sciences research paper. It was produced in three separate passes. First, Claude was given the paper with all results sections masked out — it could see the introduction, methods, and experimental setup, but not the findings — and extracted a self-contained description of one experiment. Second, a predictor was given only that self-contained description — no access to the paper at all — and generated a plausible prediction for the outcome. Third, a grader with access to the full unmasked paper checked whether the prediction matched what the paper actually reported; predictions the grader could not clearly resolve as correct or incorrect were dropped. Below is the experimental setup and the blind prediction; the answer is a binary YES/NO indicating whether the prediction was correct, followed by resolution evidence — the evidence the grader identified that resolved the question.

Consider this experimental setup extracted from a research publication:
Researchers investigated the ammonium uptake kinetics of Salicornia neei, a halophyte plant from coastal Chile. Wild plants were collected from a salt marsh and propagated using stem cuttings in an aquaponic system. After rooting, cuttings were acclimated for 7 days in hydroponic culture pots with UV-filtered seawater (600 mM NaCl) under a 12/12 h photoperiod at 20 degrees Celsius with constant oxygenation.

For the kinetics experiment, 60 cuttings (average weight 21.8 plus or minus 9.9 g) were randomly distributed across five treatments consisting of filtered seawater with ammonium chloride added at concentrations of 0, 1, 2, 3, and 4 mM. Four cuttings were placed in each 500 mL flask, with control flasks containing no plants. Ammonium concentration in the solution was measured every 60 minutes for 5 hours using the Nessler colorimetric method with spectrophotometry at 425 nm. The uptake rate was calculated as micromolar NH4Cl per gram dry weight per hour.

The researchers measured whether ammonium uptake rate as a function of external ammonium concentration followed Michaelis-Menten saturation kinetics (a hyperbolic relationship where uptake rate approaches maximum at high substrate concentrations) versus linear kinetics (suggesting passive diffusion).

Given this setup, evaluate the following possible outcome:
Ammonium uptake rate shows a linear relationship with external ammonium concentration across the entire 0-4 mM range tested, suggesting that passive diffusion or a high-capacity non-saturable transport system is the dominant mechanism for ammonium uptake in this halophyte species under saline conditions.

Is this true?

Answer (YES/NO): NO